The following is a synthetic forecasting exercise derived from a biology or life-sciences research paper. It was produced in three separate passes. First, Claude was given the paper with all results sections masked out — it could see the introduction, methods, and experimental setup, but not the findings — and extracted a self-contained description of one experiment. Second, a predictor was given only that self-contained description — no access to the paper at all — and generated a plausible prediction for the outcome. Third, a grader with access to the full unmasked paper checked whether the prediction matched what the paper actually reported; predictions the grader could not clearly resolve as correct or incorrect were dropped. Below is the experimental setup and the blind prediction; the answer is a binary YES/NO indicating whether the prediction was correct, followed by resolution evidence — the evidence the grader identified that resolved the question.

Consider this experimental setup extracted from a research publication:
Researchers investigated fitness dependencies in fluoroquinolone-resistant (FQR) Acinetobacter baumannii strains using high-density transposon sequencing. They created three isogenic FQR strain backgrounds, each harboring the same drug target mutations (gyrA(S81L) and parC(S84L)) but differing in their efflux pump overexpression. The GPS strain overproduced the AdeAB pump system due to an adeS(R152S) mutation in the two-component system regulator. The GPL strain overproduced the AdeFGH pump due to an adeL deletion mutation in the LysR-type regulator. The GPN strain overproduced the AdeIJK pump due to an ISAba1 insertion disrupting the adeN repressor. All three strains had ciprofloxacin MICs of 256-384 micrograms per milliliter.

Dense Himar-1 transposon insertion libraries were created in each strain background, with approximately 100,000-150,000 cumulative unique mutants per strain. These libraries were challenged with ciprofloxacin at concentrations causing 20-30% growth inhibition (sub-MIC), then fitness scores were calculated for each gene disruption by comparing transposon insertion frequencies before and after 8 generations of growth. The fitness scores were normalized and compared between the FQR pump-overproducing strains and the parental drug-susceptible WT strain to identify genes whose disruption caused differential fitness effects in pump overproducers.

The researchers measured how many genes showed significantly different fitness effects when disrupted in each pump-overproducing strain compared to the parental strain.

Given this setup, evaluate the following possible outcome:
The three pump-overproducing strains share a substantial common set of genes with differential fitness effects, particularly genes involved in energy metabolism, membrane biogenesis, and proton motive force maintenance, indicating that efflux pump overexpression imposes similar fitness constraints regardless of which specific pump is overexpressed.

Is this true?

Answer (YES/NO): NO